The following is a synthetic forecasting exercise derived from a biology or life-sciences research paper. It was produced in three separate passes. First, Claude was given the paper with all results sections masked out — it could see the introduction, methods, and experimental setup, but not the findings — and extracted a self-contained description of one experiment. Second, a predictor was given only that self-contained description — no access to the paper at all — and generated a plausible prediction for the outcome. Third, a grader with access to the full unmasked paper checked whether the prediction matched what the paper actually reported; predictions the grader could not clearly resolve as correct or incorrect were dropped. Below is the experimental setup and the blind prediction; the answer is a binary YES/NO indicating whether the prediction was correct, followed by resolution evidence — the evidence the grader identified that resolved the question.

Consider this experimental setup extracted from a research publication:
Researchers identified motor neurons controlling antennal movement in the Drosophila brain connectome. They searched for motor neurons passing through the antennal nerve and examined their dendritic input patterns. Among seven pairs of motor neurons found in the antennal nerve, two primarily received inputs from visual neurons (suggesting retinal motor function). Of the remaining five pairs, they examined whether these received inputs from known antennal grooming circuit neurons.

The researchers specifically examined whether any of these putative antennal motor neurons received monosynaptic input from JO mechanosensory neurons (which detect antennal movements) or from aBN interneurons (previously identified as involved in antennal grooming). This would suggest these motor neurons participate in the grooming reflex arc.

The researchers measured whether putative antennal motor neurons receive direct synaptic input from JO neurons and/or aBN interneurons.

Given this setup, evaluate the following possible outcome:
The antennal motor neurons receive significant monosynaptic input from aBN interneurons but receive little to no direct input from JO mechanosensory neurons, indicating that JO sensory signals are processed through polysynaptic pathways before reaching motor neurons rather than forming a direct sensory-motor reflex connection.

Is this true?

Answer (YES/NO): NO